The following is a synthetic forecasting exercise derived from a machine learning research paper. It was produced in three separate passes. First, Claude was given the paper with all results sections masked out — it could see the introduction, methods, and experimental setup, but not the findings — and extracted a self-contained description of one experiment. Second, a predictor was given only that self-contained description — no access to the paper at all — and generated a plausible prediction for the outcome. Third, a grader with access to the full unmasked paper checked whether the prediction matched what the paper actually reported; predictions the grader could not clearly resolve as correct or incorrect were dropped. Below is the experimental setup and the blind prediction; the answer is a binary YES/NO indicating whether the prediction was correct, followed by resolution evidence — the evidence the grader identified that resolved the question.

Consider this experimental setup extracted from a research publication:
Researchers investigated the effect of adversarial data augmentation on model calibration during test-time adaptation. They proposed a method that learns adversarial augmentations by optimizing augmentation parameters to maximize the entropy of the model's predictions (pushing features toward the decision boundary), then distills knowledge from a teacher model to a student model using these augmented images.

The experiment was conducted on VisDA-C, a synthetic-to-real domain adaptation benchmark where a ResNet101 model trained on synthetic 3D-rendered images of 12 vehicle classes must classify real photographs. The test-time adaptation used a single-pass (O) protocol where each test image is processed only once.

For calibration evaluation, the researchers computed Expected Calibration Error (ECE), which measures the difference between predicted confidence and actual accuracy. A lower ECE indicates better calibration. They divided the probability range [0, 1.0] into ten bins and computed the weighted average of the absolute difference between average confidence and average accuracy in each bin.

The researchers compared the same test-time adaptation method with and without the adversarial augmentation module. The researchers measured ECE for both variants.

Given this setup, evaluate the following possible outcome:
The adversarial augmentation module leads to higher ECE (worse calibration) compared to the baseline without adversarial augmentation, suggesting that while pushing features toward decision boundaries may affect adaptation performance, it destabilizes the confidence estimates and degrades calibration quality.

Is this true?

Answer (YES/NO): NO